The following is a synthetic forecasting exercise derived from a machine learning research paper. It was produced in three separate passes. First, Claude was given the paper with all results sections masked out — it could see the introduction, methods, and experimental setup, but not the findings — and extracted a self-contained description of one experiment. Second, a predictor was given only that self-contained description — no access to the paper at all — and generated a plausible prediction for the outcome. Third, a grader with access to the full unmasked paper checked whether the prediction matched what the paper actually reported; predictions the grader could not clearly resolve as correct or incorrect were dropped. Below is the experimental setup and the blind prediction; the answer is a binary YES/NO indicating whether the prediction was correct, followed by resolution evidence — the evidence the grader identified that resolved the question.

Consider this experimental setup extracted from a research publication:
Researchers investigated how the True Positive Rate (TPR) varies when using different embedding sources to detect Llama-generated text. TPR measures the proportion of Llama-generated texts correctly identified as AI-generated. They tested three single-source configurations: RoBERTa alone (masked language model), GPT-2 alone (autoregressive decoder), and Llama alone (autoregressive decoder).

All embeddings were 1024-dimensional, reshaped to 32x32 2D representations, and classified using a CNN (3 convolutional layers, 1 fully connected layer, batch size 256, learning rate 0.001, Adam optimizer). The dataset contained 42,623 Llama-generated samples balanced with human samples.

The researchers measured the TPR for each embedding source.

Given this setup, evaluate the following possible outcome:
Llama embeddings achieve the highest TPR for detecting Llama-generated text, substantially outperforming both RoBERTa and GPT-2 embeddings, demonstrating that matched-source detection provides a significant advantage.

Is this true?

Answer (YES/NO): NO